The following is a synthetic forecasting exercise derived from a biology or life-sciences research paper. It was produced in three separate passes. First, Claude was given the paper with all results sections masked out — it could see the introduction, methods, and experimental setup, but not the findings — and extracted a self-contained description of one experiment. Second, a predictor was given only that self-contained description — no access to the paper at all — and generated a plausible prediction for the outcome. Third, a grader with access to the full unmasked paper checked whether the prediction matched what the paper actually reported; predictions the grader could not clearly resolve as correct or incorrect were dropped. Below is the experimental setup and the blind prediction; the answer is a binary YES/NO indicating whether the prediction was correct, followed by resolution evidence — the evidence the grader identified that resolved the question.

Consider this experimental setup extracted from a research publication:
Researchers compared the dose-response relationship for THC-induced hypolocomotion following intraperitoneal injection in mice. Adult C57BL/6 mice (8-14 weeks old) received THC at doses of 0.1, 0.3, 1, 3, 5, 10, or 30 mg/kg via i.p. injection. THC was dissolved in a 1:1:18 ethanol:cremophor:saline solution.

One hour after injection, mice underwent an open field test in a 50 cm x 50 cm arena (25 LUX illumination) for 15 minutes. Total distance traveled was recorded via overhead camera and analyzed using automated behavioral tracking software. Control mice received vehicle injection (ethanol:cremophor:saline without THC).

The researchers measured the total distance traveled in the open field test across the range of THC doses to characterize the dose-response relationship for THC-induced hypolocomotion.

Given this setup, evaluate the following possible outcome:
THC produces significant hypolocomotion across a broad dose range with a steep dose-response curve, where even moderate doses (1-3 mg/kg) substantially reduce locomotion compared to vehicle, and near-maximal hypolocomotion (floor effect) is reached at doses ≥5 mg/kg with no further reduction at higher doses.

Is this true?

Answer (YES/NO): NO